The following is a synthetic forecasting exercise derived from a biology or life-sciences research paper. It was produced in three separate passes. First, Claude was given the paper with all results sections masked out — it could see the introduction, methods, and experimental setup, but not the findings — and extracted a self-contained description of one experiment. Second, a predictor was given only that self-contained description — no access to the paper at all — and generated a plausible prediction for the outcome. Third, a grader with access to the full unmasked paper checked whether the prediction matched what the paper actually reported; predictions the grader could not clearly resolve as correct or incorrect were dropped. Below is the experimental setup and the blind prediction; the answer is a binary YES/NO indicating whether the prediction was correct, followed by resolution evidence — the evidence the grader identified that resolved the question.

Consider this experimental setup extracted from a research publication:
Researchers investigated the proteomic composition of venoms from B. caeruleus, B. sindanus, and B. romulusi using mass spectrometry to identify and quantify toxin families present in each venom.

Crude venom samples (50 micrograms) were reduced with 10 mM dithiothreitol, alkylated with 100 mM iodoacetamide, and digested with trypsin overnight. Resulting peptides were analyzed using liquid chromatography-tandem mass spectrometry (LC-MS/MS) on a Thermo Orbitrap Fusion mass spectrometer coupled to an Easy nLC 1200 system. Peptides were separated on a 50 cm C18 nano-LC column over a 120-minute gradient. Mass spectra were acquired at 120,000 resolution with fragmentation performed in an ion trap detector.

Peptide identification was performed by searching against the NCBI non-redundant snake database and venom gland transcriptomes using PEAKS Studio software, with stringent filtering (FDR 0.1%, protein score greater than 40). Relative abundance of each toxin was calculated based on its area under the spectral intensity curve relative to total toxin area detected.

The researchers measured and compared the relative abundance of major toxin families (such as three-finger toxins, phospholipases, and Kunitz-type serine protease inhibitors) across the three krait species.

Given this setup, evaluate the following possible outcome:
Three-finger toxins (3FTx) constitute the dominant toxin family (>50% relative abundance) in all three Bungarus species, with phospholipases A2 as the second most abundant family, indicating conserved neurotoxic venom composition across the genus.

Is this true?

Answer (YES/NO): NO